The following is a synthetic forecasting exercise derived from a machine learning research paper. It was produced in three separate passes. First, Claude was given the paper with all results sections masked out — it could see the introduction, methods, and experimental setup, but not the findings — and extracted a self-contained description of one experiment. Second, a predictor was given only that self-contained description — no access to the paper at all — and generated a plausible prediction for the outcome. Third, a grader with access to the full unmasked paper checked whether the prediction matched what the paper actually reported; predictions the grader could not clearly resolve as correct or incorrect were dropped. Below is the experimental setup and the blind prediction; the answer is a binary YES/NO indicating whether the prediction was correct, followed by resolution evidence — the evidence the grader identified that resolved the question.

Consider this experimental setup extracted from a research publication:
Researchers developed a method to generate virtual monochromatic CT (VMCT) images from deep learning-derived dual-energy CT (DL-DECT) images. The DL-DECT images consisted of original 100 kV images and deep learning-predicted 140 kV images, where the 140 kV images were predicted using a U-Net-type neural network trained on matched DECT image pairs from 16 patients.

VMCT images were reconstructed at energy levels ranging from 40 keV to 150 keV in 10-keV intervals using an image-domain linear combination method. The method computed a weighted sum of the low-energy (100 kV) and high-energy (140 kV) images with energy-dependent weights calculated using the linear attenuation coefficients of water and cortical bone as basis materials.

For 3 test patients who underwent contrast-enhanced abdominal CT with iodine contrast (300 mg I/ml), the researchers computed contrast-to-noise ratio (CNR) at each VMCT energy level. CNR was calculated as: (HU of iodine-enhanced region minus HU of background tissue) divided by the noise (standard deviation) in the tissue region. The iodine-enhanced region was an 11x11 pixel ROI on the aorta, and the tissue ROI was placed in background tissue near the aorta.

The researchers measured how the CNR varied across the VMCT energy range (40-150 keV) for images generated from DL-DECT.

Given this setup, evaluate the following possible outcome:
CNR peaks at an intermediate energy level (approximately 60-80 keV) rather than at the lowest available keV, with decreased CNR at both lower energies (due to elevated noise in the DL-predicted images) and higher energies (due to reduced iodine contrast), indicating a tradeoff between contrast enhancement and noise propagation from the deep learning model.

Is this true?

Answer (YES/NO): NO